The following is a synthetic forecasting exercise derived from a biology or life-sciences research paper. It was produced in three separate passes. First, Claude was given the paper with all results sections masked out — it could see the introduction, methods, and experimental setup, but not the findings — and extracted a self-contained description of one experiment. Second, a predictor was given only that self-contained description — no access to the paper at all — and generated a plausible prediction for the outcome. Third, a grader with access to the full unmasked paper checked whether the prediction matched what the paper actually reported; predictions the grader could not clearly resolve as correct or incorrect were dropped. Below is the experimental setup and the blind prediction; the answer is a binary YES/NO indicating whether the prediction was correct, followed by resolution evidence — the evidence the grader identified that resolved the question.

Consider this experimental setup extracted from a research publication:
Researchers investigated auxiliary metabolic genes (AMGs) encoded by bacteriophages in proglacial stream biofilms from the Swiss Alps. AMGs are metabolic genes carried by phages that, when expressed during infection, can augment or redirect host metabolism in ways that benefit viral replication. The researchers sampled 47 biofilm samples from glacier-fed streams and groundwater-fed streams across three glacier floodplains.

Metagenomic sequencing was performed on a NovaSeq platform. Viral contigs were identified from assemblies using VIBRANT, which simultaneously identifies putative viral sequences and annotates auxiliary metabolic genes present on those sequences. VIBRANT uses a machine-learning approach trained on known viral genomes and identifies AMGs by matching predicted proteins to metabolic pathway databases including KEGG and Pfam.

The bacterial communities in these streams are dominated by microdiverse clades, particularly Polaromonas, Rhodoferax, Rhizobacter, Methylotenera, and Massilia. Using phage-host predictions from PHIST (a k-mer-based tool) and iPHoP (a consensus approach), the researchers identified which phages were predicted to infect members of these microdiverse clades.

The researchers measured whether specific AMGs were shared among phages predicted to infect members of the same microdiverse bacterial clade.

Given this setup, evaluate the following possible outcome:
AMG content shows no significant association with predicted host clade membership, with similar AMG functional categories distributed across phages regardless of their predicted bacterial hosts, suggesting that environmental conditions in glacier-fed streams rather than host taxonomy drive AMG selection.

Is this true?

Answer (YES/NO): NO